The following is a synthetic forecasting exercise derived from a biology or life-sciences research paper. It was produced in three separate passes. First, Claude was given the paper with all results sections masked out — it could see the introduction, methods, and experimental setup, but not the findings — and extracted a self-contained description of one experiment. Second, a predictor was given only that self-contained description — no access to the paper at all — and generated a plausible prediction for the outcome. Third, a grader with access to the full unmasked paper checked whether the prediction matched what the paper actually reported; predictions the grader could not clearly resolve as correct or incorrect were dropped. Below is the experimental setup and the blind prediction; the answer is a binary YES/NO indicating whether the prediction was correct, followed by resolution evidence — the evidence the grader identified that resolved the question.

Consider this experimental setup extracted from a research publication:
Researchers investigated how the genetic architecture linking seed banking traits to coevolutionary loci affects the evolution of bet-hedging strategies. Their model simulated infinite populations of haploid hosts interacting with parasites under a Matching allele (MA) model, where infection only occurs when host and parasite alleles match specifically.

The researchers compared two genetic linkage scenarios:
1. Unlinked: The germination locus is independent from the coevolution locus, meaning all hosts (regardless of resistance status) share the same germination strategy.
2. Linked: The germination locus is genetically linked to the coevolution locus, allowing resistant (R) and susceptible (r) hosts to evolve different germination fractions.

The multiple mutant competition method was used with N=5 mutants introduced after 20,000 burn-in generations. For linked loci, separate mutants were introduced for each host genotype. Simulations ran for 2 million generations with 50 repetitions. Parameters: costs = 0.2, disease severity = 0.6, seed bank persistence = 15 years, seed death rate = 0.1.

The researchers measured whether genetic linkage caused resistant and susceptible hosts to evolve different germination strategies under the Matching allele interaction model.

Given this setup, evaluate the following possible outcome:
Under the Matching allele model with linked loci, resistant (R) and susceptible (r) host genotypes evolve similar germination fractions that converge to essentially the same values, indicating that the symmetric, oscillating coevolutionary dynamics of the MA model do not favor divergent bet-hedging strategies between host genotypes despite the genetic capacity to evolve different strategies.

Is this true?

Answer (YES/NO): YES